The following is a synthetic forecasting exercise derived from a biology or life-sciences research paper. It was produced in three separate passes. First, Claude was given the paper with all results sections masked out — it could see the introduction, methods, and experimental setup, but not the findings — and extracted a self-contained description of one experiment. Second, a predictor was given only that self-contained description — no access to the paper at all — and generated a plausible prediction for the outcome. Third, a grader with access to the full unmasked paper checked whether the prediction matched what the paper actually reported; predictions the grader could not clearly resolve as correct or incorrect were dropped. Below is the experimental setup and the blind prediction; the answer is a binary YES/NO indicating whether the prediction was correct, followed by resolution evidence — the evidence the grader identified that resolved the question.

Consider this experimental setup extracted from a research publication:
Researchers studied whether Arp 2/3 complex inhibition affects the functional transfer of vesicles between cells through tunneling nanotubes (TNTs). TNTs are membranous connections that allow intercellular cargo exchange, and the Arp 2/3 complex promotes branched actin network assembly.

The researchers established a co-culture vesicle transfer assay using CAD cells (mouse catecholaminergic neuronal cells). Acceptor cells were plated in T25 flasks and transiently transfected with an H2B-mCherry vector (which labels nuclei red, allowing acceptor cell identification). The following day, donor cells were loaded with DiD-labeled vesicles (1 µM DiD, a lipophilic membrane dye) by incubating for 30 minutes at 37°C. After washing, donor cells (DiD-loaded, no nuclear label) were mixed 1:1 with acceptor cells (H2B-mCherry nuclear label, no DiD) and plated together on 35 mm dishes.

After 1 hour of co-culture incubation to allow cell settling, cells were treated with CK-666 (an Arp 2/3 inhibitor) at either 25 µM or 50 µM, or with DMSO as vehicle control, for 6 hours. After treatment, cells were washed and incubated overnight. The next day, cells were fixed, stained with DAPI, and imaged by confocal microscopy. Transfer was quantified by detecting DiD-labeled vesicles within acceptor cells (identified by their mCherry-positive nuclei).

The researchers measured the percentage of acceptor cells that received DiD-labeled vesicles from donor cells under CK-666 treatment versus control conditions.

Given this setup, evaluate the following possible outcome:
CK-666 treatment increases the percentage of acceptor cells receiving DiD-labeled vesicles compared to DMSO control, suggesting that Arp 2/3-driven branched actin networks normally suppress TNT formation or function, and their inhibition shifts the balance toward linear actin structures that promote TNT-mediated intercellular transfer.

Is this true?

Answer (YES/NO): YES